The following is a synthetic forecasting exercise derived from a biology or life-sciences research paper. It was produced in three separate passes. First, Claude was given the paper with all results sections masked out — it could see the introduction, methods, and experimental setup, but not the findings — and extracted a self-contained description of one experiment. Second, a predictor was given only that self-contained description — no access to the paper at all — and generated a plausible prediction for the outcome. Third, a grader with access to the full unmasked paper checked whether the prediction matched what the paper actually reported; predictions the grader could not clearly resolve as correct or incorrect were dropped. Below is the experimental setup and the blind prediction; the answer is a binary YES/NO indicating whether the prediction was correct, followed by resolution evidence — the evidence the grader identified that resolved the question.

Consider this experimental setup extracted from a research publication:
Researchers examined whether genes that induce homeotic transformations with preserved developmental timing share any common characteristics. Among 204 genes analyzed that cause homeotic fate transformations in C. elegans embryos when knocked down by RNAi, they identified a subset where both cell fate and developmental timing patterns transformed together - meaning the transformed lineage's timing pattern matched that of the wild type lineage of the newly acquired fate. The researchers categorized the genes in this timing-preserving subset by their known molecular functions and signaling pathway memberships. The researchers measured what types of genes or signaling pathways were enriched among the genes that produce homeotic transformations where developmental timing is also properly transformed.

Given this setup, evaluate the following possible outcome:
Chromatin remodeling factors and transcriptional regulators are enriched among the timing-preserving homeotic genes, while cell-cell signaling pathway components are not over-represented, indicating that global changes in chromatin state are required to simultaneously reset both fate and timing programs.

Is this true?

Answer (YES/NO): NO